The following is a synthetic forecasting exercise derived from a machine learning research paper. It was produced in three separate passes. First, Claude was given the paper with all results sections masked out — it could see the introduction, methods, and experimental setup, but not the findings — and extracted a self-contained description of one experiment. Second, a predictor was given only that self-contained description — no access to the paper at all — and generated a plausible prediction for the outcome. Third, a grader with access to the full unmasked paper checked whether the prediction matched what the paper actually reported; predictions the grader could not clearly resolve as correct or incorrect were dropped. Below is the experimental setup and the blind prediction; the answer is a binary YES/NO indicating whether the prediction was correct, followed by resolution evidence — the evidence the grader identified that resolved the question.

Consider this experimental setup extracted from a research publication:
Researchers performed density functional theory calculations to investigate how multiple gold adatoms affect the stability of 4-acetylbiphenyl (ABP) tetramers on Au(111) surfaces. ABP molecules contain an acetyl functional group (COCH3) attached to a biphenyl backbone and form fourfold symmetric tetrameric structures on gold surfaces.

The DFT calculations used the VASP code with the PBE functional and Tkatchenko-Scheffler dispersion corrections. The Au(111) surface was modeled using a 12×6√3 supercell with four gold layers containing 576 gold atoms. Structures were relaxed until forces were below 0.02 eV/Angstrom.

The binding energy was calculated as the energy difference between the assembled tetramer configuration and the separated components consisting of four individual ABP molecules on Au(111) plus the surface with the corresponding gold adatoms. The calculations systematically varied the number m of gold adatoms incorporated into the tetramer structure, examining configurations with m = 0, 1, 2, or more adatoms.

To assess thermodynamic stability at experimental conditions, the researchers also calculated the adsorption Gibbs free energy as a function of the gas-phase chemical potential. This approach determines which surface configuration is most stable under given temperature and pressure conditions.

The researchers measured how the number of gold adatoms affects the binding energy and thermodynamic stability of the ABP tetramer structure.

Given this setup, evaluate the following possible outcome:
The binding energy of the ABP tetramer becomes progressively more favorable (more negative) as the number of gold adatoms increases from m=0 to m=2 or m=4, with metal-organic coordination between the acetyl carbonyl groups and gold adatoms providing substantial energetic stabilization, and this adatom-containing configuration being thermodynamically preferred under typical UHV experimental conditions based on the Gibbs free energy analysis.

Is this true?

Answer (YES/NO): NO